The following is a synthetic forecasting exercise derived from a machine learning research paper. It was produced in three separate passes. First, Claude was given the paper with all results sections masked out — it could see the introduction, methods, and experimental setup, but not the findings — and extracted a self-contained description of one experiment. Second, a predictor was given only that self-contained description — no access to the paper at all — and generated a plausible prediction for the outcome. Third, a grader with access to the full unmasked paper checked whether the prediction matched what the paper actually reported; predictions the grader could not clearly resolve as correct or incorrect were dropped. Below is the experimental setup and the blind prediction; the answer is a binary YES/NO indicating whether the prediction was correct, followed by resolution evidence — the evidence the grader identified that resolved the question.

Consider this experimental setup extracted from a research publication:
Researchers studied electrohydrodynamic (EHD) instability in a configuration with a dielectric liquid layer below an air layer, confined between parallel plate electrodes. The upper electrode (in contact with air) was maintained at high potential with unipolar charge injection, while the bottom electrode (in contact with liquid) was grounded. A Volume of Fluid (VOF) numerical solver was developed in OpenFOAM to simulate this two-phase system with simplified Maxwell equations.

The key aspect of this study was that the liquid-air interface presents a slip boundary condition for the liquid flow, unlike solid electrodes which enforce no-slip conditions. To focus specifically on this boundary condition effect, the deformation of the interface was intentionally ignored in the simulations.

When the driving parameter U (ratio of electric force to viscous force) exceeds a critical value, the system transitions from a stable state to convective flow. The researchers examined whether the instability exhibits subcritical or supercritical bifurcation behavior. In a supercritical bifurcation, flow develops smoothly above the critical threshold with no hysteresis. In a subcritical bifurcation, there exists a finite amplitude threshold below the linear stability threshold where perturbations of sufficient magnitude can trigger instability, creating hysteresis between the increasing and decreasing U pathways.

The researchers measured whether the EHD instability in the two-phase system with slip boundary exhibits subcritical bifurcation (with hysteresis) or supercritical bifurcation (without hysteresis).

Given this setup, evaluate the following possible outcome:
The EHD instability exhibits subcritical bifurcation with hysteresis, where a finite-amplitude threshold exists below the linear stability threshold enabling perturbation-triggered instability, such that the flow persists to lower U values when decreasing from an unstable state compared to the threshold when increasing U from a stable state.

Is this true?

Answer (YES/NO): YES